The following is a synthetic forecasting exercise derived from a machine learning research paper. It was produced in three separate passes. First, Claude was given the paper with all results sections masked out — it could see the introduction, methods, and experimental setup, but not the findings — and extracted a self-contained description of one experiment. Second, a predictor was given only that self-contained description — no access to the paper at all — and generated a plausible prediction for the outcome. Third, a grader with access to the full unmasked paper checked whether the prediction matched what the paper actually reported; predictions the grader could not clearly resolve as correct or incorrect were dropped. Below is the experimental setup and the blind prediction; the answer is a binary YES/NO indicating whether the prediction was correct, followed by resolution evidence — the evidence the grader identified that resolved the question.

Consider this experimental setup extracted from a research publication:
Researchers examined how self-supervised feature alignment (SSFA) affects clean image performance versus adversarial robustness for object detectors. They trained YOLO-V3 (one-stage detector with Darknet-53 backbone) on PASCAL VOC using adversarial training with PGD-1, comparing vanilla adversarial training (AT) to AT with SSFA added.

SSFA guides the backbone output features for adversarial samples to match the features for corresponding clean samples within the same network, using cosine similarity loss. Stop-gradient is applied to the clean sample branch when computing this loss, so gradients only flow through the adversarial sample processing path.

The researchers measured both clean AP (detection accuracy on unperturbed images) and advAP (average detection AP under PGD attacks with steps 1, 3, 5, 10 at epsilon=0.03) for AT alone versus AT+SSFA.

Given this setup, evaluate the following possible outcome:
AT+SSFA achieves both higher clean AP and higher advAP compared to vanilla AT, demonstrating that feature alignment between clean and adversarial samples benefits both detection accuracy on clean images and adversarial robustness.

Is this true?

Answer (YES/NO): NO